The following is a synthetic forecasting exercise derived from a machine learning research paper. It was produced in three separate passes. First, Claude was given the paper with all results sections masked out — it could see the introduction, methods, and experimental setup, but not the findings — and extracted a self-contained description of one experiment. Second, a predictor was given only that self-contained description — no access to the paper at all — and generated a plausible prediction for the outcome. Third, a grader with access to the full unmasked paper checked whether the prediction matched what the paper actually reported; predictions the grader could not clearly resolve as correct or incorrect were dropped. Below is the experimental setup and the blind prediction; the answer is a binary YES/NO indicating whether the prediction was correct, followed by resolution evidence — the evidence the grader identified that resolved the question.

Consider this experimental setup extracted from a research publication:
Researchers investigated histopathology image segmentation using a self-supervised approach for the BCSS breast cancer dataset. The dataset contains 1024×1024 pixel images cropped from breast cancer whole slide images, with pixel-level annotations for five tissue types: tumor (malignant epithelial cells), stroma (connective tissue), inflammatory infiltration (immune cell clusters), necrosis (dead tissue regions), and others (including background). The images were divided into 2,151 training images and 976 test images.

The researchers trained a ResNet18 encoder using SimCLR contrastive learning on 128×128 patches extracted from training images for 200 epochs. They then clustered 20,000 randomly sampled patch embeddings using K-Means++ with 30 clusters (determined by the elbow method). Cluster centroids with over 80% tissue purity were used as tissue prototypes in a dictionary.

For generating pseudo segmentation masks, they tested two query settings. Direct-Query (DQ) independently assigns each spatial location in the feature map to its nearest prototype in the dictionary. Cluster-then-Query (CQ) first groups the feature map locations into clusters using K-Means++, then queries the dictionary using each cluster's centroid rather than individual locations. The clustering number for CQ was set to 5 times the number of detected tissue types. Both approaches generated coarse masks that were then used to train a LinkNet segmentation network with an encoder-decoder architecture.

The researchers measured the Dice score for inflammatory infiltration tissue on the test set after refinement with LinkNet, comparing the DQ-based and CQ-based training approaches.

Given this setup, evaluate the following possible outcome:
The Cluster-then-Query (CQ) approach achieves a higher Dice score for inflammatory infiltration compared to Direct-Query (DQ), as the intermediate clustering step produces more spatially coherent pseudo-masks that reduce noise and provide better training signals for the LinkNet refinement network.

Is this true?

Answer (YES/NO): NO